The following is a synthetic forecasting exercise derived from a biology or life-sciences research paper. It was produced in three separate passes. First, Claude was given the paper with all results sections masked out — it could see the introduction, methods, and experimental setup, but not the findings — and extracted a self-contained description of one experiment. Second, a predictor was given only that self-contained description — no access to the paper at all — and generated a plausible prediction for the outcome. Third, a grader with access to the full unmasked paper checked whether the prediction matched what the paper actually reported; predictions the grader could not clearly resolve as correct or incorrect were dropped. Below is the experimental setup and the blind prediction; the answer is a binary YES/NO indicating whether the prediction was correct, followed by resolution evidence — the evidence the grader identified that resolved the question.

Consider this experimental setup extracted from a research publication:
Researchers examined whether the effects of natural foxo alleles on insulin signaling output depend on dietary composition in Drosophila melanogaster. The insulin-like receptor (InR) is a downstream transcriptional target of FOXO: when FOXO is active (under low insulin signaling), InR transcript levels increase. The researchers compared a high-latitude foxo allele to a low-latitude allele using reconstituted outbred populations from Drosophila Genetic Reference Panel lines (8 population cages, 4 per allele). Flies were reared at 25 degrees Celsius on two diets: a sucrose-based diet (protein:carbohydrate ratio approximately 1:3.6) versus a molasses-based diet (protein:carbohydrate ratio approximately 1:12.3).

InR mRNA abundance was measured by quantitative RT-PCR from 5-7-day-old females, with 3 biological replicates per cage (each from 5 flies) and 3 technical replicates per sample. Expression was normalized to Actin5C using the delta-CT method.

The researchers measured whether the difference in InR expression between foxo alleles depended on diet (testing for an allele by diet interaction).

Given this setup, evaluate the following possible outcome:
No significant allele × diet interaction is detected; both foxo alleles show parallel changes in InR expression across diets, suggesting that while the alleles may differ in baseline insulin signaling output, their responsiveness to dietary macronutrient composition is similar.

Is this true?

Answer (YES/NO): YES